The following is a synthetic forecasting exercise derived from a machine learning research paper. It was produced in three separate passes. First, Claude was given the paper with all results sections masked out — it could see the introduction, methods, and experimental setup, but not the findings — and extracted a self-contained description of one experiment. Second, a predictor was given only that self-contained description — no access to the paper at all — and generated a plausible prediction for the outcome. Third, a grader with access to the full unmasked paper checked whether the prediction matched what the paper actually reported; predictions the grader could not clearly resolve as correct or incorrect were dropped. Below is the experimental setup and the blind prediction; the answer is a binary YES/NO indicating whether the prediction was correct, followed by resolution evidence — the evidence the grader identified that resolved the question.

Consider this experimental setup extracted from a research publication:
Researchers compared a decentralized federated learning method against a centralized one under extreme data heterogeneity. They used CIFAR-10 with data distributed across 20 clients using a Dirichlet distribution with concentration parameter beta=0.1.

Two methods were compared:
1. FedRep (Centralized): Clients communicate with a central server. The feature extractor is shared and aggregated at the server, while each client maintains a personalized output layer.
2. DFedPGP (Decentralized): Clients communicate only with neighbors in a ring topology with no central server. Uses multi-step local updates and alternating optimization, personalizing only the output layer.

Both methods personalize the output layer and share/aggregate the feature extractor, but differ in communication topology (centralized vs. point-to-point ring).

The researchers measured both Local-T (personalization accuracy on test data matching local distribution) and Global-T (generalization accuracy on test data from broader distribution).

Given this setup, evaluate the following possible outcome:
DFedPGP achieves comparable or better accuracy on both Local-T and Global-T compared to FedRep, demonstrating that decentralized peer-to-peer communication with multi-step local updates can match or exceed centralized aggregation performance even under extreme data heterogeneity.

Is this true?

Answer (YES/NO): YES